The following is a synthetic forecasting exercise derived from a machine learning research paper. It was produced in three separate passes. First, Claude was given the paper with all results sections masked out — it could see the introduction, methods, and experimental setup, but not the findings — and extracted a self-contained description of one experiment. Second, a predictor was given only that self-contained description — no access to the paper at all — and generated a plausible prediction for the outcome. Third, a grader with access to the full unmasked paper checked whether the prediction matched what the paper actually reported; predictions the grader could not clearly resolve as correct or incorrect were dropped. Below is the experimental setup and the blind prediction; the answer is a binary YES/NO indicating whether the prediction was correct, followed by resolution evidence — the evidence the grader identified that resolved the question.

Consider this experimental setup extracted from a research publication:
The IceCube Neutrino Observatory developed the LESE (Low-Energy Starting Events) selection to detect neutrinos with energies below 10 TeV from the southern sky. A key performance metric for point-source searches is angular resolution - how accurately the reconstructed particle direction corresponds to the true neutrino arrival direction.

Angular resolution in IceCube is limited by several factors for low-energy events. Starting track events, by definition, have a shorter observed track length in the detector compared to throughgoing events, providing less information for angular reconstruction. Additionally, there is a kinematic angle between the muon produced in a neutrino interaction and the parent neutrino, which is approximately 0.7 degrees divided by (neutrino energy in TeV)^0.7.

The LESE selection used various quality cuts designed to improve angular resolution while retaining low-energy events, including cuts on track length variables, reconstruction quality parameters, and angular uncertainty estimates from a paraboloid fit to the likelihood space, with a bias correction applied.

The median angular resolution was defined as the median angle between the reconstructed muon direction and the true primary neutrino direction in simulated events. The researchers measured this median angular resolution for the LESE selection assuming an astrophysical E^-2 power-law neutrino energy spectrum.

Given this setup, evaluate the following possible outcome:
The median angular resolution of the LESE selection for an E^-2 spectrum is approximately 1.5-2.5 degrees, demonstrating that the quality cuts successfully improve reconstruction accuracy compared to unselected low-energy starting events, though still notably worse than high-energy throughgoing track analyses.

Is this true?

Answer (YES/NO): YES